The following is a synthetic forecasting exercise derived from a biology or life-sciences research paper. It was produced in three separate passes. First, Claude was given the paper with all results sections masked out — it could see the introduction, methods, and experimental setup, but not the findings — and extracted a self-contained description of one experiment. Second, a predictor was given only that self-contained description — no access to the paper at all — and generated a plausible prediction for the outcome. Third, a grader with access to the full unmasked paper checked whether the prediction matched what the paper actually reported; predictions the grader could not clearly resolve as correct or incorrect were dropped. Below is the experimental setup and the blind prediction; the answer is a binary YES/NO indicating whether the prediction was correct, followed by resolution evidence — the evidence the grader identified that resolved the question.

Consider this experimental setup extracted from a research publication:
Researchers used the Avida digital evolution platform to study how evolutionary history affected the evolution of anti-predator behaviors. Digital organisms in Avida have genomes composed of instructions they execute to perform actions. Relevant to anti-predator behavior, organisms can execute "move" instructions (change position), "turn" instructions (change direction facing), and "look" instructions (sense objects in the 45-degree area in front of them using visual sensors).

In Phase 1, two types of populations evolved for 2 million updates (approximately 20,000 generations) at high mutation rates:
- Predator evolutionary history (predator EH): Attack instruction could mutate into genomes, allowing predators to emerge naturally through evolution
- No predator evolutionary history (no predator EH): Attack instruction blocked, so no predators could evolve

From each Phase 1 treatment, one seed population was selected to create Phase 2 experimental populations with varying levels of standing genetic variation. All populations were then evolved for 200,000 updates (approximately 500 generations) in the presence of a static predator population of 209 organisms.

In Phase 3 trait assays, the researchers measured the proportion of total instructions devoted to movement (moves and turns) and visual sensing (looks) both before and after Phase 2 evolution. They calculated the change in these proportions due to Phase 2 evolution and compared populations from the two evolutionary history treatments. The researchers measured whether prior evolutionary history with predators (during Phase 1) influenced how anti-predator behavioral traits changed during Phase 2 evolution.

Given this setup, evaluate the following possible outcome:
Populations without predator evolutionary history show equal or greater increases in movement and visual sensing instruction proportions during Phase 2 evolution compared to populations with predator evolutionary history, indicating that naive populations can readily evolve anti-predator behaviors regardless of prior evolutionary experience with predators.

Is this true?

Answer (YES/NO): NO